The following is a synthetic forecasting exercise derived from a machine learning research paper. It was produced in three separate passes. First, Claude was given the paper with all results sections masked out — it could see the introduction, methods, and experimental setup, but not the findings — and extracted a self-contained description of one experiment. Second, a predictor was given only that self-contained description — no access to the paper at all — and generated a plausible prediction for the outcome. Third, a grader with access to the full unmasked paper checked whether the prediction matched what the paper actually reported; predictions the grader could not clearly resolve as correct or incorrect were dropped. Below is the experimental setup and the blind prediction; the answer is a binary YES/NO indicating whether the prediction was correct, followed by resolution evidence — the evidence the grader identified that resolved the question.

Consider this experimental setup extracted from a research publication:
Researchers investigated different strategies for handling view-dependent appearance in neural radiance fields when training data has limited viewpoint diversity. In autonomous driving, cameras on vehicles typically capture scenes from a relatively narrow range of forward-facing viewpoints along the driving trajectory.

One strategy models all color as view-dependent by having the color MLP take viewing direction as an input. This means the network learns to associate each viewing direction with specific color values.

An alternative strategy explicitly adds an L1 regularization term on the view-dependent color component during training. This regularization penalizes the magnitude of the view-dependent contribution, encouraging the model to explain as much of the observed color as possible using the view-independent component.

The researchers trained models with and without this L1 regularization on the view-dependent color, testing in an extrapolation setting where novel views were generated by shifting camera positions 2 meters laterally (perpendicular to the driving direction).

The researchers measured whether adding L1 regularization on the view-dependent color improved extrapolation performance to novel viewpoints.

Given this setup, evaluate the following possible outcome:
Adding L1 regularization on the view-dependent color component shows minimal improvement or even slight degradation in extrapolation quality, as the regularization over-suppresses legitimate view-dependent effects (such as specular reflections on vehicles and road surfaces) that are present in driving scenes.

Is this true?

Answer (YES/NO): NO